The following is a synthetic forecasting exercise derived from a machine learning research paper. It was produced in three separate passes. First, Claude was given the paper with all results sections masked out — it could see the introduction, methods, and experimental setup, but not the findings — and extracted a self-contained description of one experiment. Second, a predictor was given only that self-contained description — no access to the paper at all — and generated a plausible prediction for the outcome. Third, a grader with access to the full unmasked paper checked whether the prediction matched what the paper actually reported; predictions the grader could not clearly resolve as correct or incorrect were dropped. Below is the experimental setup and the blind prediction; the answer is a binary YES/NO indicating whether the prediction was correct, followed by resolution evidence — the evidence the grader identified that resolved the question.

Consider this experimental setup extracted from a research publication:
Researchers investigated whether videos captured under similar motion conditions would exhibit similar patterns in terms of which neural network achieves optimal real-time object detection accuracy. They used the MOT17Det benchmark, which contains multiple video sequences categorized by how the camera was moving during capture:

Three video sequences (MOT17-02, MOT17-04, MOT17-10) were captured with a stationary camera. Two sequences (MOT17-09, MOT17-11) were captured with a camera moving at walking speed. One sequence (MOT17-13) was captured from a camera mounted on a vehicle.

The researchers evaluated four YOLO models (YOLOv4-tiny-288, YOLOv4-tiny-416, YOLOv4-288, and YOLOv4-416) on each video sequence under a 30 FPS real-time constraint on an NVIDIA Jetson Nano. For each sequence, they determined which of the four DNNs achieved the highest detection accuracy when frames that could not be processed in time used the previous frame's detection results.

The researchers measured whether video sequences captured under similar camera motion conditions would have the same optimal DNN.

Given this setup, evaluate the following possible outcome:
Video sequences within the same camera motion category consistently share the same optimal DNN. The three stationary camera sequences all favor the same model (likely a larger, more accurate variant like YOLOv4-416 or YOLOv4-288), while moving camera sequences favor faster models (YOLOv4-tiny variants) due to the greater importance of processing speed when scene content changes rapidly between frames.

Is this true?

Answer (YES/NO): NO